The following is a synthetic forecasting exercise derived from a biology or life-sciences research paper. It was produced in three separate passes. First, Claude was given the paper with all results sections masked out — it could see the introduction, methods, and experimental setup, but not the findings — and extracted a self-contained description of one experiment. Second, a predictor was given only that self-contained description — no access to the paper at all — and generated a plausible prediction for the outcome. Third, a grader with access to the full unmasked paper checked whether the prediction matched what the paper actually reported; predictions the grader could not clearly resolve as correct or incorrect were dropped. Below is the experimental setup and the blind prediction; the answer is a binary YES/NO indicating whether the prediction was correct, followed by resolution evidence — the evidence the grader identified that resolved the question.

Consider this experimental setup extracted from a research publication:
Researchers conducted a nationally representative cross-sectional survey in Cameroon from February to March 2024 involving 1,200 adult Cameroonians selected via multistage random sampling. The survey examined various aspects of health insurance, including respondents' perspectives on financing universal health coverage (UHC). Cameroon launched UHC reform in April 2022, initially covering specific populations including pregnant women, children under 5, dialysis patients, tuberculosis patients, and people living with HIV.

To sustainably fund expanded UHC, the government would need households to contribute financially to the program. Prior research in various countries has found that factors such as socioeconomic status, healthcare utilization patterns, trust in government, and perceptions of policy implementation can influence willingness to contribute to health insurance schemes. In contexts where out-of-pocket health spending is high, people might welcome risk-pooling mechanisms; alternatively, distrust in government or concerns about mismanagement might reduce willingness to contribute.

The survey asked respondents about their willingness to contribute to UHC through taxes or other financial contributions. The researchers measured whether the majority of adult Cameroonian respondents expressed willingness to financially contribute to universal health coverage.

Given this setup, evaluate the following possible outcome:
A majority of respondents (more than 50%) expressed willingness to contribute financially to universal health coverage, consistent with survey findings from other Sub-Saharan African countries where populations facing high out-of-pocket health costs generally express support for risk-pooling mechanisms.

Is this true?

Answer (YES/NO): YES